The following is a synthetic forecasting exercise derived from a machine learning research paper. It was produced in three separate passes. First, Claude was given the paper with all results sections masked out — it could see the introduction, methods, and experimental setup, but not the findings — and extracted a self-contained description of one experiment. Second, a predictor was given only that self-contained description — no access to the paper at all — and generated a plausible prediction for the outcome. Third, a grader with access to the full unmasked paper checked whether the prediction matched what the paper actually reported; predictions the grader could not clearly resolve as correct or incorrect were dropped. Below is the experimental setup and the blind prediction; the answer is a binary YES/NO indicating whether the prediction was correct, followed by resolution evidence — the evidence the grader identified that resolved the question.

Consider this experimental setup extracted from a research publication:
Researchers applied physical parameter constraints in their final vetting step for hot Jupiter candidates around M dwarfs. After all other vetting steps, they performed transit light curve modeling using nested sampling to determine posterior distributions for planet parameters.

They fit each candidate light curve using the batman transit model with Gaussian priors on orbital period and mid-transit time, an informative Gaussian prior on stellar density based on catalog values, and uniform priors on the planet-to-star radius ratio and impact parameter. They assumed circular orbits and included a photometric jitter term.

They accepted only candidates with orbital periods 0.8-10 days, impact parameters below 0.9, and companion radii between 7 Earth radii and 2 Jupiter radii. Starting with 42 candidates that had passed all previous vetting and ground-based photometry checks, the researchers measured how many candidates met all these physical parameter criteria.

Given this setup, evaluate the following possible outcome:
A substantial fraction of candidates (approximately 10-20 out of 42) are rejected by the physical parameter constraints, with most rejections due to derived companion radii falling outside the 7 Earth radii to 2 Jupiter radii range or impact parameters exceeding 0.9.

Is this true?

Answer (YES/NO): NO